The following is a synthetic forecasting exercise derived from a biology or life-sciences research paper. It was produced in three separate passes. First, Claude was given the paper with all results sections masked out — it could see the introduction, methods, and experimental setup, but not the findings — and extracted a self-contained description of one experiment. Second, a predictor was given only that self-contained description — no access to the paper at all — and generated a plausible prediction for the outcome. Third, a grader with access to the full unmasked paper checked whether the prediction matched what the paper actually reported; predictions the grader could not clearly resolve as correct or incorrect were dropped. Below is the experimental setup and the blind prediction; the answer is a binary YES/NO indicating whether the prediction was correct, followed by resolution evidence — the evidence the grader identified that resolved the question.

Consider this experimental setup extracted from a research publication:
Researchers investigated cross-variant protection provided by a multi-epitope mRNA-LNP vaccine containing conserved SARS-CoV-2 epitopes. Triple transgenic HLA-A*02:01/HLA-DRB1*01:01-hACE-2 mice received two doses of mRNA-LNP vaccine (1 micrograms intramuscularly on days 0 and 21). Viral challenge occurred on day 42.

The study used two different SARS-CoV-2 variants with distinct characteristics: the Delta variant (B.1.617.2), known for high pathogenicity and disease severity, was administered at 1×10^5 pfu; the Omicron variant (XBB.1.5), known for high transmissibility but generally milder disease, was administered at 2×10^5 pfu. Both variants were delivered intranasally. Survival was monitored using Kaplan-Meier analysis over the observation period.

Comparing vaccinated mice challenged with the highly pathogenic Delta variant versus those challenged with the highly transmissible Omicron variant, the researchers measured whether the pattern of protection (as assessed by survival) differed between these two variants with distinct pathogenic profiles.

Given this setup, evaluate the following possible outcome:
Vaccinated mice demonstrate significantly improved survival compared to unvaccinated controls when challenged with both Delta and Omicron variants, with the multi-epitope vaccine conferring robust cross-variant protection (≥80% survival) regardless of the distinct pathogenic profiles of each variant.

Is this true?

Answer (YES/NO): YES